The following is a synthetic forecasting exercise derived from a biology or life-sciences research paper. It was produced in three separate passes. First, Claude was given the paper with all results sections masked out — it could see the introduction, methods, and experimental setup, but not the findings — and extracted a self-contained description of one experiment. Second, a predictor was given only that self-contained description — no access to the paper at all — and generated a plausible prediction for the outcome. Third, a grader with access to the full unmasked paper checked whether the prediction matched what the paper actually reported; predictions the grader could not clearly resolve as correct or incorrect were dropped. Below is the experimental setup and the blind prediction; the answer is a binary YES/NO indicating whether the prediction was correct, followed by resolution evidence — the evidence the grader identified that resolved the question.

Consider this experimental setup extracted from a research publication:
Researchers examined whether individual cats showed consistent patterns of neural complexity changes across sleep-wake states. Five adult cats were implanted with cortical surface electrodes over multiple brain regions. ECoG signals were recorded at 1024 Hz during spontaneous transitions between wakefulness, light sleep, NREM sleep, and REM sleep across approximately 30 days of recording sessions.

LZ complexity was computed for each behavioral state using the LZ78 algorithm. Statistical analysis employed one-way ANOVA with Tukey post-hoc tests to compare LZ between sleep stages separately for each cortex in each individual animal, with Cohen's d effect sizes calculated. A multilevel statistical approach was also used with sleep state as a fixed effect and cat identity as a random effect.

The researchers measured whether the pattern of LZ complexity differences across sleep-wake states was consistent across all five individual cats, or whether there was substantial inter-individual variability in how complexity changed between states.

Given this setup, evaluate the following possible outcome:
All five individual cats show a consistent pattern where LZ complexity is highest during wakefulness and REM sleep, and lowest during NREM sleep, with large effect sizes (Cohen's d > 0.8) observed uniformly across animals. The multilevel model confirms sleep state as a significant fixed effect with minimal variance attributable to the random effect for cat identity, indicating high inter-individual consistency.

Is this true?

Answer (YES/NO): NO